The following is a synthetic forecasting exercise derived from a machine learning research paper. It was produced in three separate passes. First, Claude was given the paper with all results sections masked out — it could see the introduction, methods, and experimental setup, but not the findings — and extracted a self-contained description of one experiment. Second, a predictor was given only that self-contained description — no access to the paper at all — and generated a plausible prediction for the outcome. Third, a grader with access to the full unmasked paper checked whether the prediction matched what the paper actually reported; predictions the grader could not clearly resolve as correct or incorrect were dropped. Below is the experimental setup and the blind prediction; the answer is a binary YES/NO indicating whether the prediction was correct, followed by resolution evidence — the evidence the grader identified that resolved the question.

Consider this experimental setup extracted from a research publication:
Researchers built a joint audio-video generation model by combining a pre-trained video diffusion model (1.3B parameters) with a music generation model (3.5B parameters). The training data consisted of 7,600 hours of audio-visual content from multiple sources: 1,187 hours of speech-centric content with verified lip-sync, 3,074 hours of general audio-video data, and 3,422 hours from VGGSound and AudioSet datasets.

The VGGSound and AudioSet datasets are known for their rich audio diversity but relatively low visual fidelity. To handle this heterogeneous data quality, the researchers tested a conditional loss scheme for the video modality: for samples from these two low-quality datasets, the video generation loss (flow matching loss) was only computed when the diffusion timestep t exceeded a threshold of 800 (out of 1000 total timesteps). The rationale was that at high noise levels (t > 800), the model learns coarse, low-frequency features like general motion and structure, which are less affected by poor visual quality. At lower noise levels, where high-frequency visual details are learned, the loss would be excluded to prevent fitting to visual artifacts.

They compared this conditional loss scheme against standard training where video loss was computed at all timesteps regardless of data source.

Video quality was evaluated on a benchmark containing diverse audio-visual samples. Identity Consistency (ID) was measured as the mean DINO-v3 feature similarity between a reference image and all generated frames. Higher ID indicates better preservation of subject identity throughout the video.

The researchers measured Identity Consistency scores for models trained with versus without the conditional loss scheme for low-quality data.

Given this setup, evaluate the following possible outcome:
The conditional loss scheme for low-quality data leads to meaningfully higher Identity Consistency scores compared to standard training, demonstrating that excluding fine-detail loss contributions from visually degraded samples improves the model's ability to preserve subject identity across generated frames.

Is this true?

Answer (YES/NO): YES